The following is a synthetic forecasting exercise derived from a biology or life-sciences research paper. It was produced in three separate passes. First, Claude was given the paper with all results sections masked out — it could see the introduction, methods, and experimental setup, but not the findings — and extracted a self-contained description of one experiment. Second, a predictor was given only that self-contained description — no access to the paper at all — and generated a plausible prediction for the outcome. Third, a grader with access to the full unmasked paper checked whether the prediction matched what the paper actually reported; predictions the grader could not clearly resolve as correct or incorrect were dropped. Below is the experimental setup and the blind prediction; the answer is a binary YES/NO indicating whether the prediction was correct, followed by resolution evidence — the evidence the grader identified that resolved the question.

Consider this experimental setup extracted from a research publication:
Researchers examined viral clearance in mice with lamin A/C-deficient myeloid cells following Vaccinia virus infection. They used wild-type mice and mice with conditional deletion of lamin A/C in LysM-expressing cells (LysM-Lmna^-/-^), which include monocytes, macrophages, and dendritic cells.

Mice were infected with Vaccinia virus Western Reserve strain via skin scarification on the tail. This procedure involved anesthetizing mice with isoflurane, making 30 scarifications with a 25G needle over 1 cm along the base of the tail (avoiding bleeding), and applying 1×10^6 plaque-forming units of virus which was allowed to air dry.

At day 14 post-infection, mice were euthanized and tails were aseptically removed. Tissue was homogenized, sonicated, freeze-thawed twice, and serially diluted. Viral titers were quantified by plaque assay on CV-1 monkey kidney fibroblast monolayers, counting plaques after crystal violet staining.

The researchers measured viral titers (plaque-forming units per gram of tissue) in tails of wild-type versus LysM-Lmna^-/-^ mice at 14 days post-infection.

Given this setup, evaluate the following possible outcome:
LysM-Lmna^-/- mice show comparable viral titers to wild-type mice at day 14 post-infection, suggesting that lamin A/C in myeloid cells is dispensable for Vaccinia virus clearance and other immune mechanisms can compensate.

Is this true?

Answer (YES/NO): NO